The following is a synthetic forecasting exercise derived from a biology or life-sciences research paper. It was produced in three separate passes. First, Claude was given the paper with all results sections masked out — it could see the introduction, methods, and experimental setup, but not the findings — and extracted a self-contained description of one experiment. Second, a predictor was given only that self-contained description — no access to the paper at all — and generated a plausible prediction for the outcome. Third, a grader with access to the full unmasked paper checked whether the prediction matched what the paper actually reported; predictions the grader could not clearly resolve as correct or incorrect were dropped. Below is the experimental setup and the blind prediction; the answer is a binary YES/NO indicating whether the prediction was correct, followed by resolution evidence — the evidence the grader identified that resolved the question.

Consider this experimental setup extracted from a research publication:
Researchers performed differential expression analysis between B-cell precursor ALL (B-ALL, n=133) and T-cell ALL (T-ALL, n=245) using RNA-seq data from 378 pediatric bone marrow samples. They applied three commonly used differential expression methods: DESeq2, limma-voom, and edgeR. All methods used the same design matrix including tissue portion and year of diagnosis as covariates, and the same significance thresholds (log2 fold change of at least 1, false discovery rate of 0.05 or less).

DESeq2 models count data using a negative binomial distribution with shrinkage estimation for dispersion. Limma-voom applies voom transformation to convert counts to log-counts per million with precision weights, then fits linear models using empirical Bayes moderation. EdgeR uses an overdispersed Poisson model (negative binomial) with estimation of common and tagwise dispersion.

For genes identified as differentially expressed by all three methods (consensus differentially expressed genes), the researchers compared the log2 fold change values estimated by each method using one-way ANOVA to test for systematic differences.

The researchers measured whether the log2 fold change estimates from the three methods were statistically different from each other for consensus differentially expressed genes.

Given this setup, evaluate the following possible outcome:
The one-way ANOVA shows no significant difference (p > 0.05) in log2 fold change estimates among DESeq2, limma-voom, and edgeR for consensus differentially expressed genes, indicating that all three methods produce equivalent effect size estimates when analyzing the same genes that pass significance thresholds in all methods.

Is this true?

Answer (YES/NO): YES